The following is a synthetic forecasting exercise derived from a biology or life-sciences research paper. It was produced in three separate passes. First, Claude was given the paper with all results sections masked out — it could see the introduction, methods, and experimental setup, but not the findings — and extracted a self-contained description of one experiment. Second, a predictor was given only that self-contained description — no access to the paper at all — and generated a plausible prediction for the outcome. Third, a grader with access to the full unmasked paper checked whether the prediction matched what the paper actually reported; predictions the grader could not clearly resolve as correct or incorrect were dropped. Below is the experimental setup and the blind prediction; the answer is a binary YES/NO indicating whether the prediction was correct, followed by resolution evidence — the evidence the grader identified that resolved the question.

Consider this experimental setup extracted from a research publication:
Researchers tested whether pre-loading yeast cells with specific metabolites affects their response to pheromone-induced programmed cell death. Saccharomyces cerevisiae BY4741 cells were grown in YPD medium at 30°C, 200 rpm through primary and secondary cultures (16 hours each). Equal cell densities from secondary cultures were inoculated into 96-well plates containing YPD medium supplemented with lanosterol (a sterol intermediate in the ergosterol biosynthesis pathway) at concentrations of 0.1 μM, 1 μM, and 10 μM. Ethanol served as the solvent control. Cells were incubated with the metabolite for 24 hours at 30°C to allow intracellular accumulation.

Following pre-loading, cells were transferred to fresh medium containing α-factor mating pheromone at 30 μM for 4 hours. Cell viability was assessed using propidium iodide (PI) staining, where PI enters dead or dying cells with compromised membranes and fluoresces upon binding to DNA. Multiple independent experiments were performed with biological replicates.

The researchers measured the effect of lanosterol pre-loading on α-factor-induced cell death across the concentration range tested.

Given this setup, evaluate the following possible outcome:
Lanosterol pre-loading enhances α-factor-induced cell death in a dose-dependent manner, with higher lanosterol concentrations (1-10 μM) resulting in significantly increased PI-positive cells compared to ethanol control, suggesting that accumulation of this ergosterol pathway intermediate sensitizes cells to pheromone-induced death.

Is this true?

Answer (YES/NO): NO